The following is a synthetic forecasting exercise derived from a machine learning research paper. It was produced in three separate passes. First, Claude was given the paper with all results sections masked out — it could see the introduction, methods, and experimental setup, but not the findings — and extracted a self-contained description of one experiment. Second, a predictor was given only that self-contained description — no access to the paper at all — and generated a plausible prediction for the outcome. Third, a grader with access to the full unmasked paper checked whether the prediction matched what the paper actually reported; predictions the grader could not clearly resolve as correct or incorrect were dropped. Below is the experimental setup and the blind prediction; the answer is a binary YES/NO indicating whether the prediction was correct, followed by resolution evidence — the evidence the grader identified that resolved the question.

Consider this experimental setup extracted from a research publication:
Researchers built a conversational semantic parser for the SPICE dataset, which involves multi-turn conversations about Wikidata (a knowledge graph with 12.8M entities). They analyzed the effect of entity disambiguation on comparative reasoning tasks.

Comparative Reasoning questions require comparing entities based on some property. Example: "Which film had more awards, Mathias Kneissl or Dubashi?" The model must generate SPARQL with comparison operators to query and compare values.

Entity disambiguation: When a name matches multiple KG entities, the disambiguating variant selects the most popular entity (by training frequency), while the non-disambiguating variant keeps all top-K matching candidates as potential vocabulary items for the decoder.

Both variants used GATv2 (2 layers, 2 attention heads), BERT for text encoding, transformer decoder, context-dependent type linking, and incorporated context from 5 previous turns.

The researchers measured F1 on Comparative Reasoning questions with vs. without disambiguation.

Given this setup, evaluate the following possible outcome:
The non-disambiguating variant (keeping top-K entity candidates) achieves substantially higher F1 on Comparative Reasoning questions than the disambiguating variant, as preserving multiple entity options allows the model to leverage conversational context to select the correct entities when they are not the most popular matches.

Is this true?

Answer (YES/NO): NO